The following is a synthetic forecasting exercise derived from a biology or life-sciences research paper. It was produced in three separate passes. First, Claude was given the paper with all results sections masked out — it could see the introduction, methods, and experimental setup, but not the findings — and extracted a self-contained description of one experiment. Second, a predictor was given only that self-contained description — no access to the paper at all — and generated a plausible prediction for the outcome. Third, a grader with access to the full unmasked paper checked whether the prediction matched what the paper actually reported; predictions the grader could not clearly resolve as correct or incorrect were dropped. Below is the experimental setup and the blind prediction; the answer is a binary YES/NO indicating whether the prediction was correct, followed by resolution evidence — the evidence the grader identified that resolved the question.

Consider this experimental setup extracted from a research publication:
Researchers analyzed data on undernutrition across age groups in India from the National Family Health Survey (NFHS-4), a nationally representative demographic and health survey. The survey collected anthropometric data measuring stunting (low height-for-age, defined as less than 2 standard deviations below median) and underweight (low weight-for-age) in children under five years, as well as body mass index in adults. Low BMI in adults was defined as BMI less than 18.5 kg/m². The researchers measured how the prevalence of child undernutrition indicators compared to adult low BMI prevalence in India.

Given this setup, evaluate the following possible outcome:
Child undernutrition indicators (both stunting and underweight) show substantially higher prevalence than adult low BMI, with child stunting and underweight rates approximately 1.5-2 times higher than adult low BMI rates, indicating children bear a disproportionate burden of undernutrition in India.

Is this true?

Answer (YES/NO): YES